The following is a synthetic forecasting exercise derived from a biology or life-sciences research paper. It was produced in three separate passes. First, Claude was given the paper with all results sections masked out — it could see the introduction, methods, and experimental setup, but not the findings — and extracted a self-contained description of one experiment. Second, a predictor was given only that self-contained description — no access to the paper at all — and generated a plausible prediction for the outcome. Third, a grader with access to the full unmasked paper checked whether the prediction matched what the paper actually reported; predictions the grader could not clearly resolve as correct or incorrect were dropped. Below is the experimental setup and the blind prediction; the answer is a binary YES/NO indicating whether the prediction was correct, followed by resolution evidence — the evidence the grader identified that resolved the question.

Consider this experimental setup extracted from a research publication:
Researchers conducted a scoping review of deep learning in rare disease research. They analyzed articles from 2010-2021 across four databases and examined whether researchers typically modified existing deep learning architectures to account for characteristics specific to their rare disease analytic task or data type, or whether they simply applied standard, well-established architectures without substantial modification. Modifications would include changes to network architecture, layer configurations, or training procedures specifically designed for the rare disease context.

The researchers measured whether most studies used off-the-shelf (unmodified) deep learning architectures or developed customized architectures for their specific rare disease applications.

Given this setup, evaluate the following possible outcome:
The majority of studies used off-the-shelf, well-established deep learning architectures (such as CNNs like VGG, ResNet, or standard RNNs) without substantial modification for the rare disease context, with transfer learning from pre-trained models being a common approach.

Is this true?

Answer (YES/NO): YES